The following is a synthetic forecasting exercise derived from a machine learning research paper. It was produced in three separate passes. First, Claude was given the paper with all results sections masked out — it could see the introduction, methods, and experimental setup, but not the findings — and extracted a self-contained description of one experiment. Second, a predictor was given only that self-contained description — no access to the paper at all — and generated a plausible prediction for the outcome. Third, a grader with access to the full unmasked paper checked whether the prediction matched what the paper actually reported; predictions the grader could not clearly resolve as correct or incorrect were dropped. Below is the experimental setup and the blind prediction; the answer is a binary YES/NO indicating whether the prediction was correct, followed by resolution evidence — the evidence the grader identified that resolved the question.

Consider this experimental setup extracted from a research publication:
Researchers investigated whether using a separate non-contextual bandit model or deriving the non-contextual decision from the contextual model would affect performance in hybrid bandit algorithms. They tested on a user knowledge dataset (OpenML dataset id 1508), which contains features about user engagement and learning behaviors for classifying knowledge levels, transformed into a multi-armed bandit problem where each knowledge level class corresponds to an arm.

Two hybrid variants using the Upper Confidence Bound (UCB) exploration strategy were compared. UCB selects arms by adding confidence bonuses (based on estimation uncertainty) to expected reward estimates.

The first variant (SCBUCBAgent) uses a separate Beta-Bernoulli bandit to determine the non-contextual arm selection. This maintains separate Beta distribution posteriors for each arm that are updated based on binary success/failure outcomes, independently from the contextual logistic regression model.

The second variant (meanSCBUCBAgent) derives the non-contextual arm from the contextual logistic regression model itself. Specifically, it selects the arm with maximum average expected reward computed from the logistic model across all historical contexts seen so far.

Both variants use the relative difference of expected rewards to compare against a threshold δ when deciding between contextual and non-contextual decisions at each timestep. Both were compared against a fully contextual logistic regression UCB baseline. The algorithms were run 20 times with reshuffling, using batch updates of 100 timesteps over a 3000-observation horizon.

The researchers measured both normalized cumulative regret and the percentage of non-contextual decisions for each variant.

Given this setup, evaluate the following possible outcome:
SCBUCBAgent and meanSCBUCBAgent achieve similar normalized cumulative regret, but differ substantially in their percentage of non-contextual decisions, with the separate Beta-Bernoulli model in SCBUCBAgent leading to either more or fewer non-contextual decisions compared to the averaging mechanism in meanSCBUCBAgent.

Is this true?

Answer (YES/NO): NO